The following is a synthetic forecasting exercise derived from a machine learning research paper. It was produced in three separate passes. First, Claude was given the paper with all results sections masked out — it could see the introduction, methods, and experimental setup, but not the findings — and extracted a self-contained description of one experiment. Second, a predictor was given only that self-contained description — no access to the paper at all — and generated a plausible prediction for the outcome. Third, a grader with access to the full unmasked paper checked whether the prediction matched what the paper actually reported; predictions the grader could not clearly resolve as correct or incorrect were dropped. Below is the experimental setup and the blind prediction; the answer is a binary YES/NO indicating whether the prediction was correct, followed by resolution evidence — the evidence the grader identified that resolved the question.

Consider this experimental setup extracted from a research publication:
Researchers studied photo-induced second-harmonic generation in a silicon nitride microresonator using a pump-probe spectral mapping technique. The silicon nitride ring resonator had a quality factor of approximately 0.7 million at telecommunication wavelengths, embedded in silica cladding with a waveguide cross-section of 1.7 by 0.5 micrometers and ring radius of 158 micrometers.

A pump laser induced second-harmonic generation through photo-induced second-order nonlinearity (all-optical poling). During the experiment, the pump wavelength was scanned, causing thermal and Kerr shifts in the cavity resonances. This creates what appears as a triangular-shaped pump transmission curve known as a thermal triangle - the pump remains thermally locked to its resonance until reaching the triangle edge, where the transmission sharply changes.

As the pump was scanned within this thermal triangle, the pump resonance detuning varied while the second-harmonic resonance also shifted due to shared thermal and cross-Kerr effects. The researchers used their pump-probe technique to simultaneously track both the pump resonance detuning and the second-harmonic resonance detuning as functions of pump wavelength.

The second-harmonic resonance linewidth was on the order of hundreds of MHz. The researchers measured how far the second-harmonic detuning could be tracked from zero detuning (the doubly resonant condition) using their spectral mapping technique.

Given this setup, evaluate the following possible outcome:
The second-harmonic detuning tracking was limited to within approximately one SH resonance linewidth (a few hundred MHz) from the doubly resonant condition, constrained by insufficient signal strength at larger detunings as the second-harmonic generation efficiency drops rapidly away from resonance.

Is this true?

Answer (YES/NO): NO